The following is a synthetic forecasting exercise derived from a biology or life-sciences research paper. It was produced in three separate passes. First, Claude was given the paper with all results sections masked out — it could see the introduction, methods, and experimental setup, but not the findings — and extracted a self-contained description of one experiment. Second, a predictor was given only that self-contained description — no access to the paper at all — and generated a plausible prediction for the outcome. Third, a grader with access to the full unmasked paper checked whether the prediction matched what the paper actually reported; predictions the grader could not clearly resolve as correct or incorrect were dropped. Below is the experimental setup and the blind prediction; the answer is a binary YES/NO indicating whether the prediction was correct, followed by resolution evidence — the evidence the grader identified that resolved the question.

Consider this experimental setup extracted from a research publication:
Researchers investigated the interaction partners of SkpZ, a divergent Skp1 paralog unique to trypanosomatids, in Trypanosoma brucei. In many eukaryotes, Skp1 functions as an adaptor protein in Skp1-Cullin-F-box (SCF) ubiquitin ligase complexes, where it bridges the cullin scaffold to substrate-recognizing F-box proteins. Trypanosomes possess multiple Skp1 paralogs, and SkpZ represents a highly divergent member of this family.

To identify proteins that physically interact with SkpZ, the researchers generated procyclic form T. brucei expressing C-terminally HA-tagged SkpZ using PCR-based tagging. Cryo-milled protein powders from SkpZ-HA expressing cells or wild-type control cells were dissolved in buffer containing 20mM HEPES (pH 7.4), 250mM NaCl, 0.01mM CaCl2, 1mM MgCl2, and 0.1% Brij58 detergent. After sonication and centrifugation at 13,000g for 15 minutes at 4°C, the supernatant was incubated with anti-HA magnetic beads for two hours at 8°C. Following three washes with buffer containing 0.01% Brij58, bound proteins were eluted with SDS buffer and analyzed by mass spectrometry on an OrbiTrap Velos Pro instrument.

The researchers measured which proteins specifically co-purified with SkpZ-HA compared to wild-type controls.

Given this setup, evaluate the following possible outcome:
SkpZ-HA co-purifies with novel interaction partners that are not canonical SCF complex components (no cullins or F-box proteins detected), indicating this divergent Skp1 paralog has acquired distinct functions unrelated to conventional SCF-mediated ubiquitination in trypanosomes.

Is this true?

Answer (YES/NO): YES